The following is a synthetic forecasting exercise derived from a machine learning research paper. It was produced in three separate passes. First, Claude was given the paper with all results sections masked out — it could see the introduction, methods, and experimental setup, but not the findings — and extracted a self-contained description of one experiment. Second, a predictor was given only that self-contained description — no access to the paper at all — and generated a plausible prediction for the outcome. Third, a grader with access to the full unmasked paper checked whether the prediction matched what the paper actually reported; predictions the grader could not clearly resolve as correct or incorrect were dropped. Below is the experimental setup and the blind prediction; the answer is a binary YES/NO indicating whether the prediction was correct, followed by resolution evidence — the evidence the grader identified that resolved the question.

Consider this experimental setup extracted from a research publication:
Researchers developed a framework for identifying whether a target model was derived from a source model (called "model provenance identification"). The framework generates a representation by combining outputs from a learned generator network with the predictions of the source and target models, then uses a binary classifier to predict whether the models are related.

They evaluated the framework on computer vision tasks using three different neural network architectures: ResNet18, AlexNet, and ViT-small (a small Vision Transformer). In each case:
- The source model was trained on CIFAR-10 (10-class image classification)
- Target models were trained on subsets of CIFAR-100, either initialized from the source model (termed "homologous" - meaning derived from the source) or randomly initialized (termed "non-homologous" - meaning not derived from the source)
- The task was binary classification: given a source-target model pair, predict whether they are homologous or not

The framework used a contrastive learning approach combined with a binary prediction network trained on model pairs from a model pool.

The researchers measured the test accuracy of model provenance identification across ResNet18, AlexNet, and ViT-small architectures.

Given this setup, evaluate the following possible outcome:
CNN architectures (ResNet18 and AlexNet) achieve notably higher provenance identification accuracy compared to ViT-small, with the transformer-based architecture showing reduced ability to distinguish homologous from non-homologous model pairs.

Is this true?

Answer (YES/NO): NO